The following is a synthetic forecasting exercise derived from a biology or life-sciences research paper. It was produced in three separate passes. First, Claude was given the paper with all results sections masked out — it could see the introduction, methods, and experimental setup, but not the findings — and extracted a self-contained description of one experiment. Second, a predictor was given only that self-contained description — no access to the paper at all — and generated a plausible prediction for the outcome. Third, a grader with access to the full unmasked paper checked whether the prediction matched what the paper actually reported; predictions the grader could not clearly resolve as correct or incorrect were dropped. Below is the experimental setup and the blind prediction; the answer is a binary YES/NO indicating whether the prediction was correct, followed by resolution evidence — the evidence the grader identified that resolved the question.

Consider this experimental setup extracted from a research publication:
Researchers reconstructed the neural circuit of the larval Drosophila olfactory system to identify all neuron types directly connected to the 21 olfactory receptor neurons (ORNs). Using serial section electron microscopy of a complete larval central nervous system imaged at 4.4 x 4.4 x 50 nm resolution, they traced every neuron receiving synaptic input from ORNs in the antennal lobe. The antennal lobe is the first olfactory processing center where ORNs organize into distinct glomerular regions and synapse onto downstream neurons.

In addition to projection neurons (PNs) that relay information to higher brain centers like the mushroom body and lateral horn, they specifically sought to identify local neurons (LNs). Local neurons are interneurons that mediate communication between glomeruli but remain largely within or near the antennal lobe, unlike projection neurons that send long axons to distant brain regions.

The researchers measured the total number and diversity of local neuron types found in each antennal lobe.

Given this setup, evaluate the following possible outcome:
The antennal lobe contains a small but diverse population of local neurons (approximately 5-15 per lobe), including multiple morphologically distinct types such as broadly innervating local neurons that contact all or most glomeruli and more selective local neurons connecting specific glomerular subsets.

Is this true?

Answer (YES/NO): YES